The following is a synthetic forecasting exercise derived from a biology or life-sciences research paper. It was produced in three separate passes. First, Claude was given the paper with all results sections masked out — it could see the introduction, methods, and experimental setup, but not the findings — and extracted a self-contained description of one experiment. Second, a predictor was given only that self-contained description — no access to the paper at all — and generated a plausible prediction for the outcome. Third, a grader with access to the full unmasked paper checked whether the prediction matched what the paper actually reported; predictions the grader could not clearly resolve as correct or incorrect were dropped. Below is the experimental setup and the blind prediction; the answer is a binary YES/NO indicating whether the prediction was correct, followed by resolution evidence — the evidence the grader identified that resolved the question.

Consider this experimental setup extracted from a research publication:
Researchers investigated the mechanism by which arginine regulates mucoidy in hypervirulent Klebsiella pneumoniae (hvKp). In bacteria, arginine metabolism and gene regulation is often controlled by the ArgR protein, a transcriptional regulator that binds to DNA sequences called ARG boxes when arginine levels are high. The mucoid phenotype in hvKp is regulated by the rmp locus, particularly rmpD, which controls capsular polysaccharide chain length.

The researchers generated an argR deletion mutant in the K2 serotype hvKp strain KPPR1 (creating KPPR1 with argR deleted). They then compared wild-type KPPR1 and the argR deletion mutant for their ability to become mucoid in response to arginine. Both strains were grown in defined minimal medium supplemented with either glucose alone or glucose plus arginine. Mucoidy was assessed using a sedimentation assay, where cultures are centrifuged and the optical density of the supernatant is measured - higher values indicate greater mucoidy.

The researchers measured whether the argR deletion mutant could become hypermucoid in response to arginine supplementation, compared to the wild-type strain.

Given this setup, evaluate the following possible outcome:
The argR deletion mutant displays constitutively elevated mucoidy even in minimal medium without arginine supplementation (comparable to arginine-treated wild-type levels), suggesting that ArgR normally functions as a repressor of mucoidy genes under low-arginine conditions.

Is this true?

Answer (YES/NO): NO